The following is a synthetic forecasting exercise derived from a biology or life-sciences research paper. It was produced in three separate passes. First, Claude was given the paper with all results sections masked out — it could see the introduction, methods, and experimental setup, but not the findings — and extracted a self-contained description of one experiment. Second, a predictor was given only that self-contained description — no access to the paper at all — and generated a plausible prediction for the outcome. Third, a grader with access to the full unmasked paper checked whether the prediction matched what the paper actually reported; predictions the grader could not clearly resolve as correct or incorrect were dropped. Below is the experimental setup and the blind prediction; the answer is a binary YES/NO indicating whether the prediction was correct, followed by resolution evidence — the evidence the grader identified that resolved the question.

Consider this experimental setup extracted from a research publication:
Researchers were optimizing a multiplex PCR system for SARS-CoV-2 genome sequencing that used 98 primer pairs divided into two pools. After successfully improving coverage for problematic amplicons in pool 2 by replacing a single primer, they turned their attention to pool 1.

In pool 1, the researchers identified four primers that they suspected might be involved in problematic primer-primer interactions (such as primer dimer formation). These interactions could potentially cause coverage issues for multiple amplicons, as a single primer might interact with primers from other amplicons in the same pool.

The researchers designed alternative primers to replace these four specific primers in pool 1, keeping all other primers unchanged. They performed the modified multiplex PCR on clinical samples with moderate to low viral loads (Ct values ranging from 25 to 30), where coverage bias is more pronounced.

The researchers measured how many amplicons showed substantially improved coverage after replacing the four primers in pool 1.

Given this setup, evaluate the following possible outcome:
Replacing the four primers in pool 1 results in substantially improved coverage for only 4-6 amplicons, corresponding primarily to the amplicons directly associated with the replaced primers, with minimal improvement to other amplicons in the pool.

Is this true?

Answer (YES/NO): NO